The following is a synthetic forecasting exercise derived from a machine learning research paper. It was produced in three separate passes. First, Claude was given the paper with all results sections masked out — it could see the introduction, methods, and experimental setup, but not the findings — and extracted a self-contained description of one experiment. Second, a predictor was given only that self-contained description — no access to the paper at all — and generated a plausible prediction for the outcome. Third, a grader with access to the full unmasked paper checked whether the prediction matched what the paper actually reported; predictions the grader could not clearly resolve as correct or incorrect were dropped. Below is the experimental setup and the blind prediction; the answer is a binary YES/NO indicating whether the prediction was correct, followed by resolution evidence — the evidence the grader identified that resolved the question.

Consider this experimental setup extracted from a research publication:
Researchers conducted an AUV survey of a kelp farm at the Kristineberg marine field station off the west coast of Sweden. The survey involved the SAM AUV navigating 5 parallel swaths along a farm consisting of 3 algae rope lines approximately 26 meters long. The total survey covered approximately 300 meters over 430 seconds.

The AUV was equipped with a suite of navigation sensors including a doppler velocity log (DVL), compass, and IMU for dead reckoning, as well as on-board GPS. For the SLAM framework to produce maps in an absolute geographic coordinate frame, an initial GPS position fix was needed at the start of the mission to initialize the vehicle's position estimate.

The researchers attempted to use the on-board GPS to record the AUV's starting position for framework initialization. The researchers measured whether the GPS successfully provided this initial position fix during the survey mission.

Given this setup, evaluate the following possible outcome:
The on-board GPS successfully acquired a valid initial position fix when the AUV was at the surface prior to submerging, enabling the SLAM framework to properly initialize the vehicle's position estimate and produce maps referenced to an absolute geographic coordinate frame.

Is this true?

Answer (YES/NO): NO